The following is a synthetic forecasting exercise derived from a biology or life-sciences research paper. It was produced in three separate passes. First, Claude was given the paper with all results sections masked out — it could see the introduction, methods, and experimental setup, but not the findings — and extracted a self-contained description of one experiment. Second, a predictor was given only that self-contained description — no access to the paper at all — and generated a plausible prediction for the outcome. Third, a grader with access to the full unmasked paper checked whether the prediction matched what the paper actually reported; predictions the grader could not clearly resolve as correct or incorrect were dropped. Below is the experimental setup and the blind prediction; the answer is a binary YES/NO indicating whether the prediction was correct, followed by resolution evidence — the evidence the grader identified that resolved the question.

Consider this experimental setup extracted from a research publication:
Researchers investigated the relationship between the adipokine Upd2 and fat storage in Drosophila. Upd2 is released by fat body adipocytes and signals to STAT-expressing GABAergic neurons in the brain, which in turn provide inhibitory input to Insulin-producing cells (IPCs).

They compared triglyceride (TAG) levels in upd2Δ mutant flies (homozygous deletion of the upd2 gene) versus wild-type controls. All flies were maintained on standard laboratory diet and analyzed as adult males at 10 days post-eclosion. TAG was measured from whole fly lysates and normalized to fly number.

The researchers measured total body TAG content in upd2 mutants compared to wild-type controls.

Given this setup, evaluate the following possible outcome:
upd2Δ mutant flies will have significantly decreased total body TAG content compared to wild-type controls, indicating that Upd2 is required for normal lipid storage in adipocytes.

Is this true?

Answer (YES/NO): YES